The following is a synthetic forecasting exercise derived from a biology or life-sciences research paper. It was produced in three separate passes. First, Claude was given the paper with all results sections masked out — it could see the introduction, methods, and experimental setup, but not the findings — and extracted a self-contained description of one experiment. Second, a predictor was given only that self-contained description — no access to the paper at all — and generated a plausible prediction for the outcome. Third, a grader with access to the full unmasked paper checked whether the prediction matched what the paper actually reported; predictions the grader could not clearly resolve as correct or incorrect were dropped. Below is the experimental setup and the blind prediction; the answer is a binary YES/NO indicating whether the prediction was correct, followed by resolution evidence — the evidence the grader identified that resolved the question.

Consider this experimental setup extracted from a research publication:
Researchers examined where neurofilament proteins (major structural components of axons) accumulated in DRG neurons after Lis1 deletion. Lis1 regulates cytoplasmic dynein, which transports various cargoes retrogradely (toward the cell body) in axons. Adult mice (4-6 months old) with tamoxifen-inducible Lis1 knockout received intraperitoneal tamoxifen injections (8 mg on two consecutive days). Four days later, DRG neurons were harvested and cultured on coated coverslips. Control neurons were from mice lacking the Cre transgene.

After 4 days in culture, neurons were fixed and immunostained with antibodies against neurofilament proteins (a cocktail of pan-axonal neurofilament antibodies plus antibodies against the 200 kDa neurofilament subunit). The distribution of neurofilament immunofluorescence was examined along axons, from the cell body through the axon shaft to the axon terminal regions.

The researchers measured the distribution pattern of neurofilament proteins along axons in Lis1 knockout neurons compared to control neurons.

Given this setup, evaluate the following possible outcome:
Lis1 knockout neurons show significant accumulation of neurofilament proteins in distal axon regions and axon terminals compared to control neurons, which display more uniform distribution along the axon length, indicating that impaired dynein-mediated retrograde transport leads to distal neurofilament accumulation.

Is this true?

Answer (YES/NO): YES